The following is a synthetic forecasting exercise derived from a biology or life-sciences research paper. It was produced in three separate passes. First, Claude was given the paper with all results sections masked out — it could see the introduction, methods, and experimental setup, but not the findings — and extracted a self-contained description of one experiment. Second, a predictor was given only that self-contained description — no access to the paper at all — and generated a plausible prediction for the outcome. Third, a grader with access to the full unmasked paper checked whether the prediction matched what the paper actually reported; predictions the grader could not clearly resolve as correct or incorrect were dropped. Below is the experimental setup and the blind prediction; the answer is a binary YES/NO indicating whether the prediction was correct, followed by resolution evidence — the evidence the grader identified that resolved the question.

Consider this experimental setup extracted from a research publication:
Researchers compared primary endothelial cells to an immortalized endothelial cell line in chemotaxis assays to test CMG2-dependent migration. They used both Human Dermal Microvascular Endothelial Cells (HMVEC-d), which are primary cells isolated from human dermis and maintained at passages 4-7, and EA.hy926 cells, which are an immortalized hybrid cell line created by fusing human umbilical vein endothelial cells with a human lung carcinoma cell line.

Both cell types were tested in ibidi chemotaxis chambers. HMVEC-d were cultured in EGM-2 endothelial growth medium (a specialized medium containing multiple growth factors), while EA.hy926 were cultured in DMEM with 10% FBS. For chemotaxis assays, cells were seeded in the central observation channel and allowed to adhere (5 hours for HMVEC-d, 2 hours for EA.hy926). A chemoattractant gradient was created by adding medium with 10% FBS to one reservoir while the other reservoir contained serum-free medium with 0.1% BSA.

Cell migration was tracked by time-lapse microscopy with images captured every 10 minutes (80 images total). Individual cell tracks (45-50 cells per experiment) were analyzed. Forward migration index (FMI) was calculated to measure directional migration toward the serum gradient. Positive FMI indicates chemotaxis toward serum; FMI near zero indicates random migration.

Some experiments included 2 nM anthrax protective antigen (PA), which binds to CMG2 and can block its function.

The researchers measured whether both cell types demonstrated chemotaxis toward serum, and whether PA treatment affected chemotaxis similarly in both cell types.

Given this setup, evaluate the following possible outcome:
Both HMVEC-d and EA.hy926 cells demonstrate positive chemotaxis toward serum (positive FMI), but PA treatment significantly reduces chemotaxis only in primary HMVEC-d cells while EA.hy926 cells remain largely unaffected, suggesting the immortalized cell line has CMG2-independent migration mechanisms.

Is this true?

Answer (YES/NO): NO